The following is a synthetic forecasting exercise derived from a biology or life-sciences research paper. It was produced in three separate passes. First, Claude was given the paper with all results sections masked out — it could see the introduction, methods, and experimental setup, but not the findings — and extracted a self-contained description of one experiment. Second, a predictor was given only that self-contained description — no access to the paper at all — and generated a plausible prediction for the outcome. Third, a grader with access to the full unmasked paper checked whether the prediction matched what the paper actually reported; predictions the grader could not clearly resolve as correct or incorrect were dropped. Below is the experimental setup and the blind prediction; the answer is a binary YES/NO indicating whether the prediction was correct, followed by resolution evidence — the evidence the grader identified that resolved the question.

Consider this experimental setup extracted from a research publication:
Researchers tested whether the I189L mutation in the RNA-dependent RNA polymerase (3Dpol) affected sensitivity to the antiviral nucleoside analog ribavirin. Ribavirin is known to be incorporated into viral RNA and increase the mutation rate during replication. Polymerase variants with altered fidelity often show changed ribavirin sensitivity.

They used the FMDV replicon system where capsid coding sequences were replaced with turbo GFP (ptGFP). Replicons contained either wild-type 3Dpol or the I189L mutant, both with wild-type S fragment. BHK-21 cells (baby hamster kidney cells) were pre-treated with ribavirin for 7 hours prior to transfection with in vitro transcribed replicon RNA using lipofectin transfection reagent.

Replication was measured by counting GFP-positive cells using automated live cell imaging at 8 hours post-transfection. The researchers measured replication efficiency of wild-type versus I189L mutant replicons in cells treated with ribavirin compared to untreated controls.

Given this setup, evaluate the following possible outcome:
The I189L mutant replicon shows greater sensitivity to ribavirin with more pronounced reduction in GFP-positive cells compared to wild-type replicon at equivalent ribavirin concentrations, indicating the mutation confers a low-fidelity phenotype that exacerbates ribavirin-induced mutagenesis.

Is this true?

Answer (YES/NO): NO